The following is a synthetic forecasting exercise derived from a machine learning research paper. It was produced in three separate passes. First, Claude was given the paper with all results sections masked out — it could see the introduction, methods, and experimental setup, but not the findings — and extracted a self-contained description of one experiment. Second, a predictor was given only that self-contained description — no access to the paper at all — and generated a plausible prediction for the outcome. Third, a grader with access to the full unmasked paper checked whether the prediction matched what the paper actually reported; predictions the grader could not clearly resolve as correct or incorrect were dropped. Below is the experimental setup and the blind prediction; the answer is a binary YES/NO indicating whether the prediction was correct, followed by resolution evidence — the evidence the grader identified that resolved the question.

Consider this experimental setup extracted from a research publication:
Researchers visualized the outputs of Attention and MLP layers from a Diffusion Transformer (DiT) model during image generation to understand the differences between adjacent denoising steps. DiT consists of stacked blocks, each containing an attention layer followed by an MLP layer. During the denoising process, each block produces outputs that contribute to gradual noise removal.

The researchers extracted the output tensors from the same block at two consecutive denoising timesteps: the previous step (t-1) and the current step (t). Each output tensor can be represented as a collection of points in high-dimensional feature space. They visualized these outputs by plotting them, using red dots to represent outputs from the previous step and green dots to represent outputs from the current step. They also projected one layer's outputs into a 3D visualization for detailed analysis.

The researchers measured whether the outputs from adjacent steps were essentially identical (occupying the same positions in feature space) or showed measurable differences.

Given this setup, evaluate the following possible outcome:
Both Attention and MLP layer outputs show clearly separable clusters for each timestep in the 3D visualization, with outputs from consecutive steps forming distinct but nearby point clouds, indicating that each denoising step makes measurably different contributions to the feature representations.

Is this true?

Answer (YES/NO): NO